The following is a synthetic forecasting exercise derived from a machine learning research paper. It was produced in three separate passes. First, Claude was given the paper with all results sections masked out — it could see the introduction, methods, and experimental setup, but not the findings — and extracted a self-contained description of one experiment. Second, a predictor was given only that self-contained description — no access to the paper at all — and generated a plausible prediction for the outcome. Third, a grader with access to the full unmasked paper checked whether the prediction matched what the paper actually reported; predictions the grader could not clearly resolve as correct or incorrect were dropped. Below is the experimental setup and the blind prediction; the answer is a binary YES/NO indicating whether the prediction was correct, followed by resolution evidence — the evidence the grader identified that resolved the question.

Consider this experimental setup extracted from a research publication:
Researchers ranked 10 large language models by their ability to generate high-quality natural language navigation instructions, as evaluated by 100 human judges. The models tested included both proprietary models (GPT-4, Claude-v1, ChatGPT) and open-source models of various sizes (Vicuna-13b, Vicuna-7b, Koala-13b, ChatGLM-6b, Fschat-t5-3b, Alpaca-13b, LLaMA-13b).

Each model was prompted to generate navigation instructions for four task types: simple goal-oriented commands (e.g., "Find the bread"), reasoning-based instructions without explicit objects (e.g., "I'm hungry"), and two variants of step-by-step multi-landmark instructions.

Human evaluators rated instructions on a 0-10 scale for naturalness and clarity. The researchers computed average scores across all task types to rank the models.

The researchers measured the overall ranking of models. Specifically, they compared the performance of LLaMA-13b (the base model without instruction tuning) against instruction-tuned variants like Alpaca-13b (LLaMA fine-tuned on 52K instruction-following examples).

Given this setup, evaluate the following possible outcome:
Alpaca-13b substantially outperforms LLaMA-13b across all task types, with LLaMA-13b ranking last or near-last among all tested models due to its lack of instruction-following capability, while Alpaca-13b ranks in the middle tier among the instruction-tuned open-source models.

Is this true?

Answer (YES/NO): NO